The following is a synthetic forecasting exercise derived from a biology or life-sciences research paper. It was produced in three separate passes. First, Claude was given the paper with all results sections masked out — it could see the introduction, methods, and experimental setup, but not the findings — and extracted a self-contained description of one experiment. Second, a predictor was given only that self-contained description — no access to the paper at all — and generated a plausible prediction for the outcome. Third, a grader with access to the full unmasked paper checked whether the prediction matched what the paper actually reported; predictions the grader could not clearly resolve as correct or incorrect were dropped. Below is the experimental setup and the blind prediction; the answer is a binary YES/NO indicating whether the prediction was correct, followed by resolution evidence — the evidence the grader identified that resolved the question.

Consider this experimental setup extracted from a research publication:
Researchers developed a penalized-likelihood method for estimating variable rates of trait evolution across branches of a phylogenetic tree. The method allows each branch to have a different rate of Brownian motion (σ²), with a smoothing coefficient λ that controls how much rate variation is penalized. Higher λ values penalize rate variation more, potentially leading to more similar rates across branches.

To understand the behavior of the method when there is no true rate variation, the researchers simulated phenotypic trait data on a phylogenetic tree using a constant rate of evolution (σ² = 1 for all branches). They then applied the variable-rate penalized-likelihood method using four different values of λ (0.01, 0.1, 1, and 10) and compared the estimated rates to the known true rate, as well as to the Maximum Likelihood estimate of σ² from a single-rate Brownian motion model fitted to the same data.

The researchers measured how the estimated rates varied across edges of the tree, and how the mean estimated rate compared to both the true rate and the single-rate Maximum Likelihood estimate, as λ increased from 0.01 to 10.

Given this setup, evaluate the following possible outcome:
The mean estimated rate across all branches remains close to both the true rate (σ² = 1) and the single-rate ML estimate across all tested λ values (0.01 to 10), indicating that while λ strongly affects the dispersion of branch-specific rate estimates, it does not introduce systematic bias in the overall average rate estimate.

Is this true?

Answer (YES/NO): YES